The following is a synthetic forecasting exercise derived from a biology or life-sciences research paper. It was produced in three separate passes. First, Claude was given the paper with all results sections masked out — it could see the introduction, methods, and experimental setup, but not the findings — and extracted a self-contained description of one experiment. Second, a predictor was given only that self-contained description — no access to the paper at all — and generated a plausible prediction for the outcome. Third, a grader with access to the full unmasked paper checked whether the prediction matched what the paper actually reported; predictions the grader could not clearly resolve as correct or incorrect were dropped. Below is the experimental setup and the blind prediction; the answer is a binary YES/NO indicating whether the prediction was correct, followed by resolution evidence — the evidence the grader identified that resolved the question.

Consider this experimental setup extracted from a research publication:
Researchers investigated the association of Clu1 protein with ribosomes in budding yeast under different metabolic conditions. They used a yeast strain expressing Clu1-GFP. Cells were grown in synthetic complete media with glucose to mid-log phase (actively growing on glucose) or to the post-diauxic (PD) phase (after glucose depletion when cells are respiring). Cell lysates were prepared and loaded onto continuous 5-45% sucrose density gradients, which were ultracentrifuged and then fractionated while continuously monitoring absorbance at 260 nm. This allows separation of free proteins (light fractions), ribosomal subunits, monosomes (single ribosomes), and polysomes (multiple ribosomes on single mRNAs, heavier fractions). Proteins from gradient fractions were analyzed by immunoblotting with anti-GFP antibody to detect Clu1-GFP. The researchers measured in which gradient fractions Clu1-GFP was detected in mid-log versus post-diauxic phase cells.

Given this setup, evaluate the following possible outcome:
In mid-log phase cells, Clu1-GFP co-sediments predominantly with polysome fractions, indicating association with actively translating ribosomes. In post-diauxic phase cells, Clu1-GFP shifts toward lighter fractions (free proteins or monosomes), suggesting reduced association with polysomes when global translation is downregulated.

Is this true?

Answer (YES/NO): NO